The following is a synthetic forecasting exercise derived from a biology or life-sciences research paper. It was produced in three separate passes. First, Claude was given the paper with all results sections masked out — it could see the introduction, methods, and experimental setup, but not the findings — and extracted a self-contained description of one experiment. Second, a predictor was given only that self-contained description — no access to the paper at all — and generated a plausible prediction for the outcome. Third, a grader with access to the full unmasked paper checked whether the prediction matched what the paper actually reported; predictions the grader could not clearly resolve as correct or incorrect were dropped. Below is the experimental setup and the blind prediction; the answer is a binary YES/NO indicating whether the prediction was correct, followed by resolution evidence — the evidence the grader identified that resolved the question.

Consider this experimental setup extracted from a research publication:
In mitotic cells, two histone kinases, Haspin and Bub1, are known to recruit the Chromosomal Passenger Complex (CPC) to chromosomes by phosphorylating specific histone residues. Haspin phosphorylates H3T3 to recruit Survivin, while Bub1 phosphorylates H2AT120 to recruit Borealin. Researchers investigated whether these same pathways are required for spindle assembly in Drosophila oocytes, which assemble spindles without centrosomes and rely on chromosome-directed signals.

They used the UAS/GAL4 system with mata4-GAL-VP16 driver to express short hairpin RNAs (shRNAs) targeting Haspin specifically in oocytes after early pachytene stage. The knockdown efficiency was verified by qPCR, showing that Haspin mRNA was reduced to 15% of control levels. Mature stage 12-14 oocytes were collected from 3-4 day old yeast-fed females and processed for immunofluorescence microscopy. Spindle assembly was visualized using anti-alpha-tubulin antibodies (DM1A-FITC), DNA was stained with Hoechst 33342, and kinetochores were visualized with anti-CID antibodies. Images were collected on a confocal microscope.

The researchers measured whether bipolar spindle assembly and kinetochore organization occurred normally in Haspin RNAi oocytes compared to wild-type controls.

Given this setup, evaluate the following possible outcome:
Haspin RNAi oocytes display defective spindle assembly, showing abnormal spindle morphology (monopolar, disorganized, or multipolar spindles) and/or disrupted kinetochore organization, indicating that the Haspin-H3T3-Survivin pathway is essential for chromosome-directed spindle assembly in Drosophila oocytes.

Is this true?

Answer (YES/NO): NO